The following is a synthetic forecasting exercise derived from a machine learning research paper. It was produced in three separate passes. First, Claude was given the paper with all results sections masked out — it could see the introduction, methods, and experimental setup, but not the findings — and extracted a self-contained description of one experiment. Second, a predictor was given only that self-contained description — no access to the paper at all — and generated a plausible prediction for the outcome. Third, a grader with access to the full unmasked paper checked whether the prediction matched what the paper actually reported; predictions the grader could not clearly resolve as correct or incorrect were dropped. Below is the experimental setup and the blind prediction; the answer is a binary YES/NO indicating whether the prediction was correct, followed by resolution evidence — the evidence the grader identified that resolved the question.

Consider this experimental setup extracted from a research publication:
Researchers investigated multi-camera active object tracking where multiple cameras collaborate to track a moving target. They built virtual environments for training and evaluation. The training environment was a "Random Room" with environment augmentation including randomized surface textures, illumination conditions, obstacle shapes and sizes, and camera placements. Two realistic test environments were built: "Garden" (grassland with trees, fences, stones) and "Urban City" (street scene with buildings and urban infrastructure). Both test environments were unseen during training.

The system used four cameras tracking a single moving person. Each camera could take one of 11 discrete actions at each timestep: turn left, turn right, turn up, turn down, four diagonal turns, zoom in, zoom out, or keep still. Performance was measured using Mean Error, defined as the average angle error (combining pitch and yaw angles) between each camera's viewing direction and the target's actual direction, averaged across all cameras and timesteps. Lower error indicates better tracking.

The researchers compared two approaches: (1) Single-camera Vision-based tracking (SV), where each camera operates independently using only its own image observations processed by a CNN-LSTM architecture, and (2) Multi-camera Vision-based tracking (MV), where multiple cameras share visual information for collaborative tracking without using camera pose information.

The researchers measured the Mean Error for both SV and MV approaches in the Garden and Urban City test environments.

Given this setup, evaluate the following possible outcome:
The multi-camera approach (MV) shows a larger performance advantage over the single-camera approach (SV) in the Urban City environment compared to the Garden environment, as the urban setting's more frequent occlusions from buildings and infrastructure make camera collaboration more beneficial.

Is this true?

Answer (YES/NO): NO